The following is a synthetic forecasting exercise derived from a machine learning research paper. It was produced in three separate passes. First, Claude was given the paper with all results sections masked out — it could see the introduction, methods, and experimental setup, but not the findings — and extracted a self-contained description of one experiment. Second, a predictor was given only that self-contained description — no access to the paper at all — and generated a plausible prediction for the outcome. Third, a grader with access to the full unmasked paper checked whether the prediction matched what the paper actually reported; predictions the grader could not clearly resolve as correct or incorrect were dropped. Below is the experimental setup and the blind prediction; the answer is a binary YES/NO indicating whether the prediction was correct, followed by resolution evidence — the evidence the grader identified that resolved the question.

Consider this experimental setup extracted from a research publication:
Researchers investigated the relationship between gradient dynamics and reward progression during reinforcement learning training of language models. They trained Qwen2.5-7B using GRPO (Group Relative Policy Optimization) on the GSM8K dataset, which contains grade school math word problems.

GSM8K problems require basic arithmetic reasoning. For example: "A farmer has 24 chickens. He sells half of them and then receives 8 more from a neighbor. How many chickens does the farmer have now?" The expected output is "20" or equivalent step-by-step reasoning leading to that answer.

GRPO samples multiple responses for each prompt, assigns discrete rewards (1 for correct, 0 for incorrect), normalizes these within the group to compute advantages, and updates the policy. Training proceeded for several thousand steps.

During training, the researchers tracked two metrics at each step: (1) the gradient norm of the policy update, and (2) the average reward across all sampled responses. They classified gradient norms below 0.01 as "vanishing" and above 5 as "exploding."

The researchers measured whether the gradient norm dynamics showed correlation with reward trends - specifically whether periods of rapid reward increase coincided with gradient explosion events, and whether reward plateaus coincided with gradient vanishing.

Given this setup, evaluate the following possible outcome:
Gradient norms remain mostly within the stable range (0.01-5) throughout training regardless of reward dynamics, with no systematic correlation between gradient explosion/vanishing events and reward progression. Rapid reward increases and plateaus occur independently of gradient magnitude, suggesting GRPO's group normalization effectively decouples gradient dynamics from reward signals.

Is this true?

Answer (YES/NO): NO